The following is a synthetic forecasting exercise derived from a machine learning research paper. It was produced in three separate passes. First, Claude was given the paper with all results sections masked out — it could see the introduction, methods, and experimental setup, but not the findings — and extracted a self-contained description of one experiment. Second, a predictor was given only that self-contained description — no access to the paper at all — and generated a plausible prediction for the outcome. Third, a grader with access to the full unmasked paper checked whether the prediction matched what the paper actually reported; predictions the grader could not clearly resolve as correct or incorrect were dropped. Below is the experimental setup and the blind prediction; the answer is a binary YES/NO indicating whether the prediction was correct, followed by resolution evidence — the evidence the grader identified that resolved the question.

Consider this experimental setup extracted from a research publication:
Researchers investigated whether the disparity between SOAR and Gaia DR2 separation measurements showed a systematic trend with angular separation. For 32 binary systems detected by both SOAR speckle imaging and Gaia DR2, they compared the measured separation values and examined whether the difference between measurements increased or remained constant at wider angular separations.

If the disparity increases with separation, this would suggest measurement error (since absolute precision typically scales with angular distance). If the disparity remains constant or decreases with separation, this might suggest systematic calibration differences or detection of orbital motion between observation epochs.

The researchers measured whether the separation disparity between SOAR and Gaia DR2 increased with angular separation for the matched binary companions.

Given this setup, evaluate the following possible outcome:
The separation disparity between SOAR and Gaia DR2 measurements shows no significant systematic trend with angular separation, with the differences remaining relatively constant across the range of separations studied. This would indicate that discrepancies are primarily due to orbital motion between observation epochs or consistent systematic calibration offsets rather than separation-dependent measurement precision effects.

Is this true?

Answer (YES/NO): NO